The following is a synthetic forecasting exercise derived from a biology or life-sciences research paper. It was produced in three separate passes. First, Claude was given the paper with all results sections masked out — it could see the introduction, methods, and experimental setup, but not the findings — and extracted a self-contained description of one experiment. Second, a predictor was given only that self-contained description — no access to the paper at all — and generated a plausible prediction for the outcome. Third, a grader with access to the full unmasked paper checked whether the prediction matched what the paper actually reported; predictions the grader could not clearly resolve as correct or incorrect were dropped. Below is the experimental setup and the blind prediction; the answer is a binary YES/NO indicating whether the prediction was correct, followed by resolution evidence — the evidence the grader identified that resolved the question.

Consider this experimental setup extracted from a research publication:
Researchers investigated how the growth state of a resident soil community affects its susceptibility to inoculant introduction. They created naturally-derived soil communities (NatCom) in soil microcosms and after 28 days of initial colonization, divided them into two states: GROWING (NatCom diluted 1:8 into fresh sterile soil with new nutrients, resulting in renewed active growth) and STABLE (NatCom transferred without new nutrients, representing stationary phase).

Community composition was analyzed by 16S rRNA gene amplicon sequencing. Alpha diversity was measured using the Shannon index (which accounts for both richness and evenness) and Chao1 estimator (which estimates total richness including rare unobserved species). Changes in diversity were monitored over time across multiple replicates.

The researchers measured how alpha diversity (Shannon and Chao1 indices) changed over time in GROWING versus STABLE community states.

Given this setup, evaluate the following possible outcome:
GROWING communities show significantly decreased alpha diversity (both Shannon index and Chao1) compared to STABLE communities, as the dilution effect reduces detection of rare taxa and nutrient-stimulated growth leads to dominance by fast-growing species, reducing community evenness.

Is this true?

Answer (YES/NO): NO